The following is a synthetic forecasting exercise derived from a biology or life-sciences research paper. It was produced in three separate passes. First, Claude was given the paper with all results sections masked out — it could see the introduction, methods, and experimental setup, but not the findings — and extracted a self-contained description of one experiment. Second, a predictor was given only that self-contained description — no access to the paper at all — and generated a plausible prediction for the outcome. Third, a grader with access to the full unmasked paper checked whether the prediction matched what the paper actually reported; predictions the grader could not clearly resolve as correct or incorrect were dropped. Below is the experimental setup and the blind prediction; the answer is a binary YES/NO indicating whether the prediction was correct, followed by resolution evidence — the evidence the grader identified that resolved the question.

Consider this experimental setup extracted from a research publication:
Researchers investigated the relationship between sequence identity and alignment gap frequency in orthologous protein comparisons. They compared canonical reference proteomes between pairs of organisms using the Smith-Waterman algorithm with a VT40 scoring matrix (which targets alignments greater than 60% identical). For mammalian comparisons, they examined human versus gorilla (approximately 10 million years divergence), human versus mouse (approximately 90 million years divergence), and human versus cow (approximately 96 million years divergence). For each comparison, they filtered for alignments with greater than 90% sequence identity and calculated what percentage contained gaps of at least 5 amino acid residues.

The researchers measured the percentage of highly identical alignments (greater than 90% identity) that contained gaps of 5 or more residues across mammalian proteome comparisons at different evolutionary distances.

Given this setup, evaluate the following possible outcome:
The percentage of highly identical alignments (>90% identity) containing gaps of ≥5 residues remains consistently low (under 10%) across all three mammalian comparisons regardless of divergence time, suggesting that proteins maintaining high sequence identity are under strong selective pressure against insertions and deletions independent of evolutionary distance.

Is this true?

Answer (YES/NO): NO